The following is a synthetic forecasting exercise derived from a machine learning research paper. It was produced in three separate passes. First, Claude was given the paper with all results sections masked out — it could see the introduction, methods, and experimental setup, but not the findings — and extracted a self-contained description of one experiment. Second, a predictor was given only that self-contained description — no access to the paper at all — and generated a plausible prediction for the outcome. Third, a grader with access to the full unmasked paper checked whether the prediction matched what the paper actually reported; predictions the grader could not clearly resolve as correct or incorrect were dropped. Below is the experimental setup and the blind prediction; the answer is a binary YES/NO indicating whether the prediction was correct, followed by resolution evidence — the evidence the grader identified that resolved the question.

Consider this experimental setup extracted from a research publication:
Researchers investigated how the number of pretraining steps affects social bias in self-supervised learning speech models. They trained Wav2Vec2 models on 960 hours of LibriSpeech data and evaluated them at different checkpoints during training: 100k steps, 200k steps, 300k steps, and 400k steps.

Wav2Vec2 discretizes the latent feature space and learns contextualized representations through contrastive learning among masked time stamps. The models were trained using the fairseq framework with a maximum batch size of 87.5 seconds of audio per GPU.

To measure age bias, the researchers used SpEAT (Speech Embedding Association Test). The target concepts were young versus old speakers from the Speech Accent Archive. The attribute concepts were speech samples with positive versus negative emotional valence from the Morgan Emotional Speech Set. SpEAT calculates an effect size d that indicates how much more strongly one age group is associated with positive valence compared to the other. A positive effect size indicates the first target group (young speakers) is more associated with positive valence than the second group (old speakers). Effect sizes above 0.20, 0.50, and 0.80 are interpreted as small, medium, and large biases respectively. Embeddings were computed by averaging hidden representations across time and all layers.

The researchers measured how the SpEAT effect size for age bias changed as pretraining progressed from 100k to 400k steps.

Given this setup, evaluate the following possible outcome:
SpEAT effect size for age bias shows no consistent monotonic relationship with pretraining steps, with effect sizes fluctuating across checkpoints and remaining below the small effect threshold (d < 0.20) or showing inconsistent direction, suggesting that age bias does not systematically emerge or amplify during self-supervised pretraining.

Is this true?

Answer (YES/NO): NO